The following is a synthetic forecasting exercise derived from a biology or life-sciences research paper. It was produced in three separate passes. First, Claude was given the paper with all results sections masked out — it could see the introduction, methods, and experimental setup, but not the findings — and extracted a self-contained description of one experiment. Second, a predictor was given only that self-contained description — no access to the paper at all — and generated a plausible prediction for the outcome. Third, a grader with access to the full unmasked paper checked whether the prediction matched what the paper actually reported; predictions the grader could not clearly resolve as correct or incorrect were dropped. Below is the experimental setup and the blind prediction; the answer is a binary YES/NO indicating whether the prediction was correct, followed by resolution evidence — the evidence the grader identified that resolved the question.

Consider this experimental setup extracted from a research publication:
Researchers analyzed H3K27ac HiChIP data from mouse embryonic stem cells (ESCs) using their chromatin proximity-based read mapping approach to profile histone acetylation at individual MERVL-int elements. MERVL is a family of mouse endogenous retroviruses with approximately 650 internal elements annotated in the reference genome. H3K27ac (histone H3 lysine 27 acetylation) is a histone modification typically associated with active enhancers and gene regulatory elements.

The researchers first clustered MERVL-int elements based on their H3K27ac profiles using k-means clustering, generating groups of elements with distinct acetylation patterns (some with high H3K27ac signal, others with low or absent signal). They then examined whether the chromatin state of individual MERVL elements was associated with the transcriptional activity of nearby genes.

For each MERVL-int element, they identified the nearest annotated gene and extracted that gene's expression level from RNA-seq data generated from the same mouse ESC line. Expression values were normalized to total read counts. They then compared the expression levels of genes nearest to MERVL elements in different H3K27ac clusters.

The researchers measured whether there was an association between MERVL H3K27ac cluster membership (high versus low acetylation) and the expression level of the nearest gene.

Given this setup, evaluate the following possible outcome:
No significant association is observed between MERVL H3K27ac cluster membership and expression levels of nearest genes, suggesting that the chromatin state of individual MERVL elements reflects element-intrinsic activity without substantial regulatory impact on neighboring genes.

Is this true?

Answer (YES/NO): NO